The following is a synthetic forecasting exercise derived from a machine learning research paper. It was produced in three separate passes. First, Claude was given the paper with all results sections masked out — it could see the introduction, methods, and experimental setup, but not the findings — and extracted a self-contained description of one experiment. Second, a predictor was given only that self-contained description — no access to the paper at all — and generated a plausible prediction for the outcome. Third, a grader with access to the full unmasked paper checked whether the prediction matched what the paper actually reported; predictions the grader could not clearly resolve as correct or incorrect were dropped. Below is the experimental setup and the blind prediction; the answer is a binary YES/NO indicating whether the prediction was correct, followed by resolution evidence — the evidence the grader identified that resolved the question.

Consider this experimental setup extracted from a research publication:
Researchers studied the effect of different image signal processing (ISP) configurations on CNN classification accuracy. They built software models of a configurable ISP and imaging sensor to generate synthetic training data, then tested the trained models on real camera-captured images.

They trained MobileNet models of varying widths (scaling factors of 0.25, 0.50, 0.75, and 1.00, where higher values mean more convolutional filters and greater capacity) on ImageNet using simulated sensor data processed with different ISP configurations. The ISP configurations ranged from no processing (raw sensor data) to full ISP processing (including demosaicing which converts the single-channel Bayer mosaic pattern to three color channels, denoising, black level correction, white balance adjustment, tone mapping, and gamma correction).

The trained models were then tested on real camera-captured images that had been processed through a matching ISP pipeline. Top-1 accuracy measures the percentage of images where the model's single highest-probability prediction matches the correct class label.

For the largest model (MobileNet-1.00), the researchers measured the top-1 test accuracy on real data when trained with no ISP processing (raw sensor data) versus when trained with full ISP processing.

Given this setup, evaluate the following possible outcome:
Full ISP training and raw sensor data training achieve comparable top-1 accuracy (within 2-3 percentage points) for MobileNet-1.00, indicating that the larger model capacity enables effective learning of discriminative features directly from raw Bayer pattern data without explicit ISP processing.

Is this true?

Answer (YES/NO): NO